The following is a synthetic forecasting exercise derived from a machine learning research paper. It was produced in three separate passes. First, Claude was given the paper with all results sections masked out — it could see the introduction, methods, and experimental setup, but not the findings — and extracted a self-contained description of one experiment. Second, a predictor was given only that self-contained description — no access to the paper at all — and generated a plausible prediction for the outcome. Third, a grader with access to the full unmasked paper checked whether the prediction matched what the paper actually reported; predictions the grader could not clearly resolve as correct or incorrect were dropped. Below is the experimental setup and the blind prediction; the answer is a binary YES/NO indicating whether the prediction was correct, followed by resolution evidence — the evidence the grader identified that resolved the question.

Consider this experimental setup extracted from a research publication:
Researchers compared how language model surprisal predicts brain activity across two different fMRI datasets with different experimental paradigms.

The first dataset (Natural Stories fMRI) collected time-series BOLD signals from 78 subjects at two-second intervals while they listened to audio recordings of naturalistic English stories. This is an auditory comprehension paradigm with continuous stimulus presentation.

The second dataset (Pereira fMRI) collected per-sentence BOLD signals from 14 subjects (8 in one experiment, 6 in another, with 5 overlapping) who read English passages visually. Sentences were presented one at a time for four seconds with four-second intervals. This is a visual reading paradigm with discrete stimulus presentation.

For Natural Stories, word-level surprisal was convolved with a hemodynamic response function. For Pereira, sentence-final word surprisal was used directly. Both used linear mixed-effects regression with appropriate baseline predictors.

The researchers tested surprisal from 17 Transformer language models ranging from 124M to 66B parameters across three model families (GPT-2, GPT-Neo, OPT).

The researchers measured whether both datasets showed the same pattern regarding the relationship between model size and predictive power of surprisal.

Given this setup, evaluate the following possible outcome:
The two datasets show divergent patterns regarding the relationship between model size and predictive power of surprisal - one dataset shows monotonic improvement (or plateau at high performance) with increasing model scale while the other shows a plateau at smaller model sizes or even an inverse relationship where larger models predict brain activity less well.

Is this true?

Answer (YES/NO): NO